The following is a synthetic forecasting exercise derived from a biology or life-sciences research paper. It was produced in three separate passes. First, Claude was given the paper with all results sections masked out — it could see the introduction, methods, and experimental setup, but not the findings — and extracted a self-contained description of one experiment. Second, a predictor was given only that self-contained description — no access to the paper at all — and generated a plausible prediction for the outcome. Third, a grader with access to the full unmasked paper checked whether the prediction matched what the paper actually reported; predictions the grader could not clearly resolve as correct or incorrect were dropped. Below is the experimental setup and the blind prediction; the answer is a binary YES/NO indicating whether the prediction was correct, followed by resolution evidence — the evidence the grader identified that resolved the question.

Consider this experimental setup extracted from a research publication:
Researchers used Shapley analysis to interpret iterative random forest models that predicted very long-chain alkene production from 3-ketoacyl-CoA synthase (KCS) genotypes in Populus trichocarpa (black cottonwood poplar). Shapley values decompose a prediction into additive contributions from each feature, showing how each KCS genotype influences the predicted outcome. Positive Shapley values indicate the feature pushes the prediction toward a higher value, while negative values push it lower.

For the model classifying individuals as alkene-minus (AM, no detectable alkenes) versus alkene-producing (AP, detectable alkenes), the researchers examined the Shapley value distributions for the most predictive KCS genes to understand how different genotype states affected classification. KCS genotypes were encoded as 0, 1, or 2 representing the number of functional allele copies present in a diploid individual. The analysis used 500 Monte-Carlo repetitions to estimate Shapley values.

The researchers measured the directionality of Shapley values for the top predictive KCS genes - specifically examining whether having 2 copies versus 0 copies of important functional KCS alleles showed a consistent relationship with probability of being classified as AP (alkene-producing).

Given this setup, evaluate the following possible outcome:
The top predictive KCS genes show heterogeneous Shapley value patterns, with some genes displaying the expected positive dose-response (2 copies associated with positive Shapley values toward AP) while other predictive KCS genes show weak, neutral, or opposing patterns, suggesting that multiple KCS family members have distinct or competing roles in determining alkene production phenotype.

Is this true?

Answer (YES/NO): NO